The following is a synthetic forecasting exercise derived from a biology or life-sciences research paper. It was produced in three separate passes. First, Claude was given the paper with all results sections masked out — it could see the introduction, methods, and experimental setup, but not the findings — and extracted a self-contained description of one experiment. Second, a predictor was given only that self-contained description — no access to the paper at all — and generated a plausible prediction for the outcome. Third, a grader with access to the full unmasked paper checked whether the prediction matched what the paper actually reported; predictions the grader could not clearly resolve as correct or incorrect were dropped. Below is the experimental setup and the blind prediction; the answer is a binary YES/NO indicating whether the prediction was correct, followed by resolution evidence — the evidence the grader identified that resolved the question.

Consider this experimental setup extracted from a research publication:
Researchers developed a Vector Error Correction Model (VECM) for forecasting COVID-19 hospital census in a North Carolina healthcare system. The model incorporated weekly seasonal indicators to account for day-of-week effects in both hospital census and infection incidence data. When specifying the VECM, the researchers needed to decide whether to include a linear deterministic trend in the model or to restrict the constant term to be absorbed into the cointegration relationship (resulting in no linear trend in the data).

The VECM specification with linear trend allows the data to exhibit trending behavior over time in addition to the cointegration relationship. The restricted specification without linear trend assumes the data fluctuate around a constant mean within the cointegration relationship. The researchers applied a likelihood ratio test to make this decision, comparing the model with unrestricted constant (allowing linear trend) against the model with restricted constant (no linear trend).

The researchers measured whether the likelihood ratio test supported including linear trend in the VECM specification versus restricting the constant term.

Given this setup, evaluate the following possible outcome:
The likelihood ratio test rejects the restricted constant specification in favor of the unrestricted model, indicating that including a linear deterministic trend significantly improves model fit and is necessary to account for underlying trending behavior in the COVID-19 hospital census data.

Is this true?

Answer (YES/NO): NO